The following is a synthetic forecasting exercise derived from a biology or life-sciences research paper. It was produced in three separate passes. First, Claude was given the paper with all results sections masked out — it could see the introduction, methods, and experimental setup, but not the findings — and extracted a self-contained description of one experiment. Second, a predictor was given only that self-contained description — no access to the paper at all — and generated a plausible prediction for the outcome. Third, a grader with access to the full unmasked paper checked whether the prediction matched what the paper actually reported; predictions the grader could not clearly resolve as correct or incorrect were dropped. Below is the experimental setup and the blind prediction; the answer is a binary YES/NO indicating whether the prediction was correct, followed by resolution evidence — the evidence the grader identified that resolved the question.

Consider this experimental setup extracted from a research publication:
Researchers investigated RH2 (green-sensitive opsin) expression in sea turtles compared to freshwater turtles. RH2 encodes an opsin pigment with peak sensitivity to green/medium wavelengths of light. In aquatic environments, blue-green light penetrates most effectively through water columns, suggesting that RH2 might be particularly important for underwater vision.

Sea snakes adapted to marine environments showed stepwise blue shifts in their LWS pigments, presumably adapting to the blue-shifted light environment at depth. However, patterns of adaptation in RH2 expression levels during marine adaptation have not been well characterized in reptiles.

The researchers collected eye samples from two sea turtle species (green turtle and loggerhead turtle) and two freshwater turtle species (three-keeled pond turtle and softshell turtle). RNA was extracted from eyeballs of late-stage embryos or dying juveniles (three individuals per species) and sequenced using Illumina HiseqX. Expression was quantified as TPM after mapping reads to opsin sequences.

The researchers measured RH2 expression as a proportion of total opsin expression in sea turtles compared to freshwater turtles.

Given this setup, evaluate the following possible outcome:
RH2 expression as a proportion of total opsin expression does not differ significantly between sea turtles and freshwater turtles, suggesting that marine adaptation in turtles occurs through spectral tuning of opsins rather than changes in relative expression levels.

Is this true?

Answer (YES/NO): NO